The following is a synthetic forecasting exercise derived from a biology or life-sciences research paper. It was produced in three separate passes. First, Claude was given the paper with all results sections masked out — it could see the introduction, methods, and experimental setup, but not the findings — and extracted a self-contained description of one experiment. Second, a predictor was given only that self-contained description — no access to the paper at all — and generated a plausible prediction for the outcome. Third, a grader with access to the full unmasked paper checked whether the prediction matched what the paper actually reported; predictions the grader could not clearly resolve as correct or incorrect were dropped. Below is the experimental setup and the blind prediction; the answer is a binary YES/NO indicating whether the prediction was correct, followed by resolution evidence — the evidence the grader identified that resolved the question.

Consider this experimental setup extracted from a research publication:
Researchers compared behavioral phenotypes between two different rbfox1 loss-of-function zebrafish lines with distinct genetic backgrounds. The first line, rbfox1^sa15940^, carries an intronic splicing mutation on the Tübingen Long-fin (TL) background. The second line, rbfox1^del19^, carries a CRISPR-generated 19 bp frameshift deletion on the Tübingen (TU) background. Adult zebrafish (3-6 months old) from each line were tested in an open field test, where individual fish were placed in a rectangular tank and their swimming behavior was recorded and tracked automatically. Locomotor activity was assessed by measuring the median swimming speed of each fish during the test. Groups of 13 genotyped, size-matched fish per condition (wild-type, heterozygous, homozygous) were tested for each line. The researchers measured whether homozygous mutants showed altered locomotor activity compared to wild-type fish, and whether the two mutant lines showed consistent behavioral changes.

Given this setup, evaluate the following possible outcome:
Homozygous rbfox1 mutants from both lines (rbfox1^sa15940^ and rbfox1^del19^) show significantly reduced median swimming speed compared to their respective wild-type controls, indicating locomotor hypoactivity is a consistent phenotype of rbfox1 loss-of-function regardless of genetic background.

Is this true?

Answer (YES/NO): NO